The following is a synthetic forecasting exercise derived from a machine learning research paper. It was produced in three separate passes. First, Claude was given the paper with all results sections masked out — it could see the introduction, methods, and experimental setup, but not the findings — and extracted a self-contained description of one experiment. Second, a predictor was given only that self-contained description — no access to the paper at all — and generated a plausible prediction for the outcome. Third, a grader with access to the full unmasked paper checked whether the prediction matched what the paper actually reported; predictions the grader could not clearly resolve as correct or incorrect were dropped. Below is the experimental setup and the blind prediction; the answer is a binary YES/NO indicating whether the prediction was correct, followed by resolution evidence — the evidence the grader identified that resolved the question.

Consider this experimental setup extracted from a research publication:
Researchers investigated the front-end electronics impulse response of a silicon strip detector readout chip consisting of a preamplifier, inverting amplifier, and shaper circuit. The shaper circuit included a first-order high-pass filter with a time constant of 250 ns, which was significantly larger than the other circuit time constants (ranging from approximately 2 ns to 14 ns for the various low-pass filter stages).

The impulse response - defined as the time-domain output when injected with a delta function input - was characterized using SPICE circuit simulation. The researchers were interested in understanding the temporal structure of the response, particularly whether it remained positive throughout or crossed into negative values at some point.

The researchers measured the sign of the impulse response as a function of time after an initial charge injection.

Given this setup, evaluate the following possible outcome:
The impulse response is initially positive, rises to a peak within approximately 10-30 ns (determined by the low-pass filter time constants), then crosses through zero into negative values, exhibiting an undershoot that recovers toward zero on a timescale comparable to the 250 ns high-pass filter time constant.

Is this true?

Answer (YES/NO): YES